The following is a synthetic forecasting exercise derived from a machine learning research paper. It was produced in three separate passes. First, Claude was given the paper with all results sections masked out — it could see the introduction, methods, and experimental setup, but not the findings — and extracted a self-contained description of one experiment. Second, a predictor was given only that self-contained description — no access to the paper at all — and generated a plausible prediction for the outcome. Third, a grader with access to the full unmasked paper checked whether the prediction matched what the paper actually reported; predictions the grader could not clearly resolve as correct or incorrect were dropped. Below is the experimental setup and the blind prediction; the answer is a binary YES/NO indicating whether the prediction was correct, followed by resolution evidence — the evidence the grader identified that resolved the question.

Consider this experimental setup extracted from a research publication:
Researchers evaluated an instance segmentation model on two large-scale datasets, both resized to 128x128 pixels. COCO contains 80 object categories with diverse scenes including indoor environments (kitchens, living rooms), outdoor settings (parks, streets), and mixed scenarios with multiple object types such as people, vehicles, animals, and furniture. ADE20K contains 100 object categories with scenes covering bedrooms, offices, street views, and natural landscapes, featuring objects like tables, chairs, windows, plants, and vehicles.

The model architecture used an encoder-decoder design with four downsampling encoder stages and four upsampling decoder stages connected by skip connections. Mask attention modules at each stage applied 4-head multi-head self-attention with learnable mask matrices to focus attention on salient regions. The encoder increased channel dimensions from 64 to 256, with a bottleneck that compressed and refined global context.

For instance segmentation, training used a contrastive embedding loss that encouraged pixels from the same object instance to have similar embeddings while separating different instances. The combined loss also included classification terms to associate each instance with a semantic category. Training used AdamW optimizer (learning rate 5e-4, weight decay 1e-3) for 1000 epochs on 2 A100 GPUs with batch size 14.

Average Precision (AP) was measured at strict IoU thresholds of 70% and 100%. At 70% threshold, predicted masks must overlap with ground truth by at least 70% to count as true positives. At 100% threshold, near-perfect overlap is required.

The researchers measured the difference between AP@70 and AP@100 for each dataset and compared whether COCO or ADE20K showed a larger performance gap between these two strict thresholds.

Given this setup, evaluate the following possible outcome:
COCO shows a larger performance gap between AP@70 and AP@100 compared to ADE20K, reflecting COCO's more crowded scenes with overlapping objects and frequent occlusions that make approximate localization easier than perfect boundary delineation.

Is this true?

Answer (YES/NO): YES